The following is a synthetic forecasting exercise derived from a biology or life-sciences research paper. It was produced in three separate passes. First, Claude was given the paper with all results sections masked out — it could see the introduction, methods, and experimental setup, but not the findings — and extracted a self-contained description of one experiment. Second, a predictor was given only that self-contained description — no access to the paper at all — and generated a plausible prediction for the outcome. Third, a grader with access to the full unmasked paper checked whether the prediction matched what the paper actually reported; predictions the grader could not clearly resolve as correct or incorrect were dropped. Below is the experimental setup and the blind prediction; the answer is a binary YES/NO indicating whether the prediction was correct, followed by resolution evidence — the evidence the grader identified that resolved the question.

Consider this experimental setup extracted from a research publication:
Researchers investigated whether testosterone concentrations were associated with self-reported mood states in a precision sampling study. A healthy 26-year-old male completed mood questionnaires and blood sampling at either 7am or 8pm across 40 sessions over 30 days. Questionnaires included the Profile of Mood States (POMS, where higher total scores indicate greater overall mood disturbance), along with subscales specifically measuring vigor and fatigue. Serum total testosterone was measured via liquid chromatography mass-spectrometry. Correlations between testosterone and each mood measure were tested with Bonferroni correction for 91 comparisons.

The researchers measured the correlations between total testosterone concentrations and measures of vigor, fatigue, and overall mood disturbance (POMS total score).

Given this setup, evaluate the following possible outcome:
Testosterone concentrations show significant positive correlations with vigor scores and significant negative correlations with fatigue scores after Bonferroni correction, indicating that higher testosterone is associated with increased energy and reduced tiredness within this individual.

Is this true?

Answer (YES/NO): YES